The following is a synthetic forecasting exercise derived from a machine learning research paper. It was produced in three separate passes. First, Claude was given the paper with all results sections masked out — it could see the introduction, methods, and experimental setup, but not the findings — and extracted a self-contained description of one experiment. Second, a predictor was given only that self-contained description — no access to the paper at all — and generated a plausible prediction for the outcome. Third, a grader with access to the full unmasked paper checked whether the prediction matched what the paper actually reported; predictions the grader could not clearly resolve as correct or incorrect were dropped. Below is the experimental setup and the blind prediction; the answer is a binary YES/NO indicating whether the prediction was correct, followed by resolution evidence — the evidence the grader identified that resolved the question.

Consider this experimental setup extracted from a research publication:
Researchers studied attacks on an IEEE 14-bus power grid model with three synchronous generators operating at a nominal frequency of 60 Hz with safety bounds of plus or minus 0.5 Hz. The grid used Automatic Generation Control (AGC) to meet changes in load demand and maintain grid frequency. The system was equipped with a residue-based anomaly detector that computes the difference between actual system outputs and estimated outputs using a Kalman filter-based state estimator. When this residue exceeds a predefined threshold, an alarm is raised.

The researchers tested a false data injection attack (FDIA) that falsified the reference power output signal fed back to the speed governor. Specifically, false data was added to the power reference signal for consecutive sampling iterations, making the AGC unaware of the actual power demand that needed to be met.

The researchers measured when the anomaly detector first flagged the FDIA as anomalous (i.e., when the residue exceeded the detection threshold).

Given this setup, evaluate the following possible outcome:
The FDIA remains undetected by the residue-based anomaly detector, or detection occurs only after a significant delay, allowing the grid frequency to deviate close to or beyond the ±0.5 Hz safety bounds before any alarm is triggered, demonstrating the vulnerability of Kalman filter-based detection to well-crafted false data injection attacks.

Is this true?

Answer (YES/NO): NO